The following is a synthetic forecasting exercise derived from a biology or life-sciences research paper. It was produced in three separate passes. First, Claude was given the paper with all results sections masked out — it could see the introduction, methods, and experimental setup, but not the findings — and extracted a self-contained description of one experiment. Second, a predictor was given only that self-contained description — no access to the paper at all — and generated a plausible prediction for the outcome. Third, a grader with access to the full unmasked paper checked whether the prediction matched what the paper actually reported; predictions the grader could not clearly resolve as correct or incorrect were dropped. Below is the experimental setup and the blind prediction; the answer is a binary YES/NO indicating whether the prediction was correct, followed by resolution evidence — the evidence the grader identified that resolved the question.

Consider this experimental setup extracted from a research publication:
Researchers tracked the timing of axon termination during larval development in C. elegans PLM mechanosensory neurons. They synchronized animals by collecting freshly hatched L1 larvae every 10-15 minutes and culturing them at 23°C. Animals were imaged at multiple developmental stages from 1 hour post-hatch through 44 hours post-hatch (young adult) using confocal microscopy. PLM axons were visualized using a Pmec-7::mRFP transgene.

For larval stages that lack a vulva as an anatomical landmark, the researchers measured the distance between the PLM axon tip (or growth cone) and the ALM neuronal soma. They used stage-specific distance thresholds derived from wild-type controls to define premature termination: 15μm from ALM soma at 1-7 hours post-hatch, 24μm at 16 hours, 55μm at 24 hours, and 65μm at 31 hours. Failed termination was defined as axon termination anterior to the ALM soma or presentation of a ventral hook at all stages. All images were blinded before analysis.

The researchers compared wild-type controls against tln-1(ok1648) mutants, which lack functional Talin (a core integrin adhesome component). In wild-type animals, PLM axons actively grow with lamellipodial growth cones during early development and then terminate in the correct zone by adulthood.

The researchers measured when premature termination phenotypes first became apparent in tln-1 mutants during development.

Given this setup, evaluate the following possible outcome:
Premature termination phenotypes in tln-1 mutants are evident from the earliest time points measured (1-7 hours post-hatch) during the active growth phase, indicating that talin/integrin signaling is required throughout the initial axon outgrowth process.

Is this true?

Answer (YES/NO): YES